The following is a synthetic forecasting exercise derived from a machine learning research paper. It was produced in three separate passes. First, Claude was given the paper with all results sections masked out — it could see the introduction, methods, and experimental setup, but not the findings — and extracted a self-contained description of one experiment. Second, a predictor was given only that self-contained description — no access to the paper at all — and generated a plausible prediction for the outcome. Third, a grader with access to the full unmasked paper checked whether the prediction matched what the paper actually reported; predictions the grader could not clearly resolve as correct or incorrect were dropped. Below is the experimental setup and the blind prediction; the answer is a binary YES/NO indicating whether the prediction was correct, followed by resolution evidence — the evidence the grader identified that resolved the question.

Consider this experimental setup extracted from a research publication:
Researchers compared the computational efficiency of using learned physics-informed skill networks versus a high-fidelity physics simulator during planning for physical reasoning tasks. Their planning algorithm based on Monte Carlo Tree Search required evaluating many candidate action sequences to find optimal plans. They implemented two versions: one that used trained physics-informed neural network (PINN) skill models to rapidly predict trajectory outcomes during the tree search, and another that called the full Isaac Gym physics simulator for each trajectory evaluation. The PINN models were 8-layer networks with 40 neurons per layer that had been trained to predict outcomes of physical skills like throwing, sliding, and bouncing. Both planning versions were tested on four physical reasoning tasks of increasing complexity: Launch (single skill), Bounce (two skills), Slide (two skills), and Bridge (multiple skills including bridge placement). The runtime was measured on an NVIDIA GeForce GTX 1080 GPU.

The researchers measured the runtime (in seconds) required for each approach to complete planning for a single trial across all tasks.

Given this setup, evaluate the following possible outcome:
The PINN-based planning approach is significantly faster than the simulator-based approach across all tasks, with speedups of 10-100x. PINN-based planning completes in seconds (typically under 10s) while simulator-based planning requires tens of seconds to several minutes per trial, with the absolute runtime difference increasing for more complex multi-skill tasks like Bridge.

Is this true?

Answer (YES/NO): NO